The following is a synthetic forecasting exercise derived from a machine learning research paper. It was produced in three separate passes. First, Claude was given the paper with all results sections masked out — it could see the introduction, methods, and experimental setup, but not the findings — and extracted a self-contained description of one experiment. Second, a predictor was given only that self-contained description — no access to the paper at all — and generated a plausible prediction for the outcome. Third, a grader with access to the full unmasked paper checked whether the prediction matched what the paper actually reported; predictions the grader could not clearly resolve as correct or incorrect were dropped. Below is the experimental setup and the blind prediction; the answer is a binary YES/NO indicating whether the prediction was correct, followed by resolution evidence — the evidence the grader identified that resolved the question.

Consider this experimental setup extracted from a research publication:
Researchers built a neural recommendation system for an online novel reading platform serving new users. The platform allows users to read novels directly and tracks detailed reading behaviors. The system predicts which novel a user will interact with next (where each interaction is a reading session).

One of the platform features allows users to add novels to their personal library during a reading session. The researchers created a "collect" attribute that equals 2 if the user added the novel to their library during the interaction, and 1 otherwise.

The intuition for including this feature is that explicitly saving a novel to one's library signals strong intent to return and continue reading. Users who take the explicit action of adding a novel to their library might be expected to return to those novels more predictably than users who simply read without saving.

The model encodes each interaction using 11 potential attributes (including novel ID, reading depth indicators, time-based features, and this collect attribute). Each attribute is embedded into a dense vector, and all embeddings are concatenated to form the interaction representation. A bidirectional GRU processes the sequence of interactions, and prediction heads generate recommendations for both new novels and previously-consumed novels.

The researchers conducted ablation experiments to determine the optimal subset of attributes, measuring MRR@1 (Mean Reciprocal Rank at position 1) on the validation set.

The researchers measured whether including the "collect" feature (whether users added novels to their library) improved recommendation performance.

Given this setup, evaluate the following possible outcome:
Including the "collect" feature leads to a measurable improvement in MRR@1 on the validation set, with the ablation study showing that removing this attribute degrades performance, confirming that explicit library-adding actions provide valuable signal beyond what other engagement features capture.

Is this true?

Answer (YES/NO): NO